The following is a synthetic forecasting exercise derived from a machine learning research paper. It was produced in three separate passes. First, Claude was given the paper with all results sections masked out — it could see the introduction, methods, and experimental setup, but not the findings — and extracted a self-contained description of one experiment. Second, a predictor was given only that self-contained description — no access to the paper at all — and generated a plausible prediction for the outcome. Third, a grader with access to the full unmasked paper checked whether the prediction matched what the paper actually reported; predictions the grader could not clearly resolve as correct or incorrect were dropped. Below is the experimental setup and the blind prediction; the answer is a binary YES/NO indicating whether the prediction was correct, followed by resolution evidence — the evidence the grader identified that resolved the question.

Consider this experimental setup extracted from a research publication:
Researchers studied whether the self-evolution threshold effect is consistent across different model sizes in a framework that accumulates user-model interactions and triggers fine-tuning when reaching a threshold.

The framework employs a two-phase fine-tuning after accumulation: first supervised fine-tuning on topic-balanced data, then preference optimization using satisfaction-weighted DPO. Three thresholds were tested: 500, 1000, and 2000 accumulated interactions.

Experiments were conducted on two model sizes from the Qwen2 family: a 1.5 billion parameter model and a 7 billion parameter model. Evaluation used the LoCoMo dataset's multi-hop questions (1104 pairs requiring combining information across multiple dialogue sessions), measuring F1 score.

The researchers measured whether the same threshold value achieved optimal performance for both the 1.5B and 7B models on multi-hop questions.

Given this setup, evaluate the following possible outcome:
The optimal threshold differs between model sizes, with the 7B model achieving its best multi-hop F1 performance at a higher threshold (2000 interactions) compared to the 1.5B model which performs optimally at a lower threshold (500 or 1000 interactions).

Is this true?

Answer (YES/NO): NO